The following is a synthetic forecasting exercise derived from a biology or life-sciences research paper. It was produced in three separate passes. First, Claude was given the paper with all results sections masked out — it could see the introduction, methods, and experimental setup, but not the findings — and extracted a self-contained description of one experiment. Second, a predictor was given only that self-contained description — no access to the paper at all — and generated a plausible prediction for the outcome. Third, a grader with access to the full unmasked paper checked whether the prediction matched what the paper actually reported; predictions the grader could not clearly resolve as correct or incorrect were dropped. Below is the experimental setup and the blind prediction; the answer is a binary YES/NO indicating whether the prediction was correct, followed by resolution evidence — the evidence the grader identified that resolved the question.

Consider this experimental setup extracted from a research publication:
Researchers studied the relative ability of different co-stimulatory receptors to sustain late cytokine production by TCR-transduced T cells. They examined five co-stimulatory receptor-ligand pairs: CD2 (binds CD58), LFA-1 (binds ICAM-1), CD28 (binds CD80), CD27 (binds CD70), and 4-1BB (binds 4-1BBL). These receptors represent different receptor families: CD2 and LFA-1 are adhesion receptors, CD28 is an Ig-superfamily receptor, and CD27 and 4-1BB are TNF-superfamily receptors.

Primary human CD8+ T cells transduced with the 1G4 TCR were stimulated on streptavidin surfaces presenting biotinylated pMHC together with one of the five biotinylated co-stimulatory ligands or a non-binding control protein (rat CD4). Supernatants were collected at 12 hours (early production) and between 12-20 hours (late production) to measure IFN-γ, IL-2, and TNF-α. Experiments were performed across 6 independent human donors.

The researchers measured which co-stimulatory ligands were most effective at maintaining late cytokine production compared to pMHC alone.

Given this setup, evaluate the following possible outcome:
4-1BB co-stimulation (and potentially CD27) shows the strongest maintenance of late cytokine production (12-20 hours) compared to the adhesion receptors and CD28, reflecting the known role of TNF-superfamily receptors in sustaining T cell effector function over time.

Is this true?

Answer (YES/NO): NO